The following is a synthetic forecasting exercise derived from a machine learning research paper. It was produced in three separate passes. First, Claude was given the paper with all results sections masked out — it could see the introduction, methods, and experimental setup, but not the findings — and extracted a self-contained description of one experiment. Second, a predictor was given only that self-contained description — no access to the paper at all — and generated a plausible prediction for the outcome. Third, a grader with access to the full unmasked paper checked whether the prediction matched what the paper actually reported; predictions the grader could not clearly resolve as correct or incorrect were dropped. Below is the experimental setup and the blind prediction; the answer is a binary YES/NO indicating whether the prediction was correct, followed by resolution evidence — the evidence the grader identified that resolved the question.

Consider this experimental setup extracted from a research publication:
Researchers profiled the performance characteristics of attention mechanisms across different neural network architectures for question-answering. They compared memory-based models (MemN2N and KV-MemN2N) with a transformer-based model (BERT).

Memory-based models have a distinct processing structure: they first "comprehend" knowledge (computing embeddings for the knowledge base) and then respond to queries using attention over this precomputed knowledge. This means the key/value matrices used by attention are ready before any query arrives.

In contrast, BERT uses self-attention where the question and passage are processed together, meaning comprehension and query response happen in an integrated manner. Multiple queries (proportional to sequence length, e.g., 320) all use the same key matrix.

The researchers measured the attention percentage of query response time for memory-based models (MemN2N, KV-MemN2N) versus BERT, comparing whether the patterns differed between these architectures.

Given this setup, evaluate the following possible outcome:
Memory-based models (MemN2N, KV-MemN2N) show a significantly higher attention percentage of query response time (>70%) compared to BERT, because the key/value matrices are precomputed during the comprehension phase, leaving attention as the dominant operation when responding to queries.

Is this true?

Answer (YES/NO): YES